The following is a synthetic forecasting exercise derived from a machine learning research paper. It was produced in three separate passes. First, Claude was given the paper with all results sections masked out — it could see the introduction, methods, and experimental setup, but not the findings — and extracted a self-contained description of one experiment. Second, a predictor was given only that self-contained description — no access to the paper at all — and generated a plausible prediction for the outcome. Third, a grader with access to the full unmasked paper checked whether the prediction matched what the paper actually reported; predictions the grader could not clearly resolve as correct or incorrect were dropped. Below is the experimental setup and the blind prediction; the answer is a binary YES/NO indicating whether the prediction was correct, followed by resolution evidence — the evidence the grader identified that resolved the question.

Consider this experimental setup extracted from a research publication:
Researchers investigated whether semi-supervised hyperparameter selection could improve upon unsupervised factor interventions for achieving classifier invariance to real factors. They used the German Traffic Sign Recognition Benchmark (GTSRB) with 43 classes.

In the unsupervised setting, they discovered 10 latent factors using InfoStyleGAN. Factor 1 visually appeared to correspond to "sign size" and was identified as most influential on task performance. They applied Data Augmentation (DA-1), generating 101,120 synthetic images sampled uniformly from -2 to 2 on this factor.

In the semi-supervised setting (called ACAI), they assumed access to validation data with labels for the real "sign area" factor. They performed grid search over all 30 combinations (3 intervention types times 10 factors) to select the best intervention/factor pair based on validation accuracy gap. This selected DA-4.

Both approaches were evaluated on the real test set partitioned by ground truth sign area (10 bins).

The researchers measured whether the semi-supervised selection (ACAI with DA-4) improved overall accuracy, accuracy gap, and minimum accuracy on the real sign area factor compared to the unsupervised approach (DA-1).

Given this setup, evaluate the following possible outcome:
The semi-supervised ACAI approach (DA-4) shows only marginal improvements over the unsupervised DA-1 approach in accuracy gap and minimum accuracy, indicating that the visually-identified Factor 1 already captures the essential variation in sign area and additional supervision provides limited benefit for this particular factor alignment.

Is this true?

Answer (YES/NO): NO